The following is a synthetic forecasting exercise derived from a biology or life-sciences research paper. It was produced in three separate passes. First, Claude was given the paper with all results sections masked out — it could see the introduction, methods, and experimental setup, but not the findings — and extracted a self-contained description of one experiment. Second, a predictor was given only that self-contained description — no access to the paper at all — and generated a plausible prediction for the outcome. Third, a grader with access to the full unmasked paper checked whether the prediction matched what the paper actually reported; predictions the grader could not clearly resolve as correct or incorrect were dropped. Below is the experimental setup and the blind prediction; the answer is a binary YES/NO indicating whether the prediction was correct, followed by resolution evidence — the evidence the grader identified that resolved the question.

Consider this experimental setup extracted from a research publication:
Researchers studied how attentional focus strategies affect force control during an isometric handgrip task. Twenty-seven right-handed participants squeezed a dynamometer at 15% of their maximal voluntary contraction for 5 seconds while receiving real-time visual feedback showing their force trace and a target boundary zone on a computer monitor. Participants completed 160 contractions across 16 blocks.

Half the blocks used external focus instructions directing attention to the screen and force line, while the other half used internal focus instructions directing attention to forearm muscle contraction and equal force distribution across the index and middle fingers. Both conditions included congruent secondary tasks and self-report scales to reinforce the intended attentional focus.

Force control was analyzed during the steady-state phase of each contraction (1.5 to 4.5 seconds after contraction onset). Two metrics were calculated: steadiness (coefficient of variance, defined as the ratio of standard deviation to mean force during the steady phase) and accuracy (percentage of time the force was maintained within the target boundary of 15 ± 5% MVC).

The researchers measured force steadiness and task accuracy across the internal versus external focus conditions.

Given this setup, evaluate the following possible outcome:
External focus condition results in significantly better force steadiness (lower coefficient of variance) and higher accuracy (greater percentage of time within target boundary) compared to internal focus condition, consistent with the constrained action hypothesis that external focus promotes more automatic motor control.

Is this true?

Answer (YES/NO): YES